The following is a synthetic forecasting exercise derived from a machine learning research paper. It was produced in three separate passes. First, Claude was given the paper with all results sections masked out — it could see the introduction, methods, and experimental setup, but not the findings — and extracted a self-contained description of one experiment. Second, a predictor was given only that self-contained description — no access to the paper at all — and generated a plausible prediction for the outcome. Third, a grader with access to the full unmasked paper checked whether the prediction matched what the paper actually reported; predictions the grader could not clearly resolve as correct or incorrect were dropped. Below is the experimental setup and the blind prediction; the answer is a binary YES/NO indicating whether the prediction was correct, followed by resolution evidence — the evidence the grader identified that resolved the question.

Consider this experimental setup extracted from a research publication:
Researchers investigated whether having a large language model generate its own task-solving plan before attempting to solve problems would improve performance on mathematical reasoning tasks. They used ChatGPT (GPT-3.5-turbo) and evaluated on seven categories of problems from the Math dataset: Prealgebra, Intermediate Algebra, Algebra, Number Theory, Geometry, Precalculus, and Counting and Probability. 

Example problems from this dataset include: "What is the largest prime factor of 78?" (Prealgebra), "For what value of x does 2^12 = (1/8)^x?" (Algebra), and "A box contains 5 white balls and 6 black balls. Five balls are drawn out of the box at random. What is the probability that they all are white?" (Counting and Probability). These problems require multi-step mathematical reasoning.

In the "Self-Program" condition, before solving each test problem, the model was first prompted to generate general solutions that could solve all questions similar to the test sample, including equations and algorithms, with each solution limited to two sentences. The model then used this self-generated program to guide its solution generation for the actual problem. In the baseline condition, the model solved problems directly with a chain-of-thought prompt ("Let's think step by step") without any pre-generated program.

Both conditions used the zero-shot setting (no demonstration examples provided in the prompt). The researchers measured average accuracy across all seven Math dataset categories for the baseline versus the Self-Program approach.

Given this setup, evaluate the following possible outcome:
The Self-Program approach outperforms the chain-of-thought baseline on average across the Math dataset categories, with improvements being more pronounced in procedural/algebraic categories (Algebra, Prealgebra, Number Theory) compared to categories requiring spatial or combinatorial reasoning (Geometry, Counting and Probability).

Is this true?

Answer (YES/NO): NO